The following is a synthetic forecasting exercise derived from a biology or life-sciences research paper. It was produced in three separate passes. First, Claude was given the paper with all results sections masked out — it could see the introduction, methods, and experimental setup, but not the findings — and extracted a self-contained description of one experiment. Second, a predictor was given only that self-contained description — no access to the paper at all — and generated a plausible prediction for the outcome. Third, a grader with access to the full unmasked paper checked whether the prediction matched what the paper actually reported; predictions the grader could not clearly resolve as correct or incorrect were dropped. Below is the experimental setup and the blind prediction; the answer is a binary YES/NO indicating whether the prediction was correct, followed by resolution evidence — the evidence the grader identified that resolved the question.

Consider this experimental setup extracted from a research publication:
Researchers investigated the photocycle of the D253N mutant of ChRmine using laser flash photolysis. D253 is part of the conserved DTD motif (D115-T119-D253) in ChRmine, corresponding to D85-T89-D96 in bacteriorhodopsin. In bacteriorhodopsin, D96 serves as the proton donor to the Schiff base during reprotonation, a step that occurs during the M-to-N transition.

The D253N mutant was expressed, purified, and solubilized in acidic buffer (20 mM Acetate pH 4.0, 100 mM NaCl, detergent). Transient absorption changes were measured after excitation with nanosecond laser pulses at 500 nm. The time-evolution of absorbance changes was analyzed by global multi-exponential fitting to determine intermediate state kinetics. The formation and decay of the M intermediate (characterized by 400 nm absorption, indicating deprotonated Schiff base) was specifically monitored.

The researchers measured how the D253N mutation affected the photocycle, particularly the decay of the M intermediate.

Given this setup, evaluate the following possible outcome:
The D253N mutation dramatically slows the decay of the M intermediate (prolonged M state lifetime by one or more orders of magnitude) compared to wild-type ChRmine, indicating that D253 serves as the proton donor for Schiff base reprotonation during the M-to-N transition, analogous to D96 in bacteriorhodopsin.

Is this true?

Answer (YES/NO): NO